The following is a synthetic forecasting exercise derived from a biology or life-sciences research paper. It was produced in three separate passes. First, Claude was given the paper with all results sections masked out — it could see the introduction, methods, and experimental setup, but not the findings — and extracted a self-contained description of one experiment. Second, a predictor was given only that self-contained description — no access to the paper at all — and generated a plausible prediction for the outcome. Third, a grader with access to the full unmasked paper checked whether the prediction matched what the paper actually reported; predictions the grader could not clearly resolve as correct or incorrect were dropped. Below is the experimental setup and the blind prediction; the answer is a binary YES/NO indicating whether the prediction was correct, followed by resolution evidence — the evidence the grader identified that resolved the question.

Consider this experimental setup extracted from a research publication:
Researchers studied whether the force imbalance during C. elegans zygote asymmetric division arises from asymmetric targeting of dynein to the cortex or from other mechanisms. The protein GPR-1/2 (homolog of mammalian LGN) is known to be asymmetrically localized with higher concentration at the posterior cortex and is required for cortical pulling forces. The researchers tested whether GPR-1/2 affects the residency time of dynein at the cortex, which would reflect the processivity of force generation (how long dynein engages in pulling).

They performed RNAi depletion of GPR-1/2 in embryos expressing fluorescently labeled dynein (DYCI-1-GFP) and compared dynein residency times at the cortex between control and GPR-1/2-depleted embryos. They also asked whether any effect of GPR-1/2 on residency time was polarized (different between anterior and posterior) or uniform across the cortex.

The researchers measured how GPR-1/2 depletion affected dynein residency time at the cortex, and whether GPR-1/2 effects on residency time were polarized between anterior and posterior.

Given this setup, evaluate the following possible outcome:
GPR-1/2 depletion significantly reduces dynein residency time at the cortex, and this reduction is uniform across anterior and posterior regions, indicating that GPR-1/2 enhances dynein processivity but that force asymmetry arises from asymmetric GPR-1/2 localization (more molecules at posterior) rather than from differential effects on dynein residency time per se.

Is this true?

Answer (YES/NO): YES